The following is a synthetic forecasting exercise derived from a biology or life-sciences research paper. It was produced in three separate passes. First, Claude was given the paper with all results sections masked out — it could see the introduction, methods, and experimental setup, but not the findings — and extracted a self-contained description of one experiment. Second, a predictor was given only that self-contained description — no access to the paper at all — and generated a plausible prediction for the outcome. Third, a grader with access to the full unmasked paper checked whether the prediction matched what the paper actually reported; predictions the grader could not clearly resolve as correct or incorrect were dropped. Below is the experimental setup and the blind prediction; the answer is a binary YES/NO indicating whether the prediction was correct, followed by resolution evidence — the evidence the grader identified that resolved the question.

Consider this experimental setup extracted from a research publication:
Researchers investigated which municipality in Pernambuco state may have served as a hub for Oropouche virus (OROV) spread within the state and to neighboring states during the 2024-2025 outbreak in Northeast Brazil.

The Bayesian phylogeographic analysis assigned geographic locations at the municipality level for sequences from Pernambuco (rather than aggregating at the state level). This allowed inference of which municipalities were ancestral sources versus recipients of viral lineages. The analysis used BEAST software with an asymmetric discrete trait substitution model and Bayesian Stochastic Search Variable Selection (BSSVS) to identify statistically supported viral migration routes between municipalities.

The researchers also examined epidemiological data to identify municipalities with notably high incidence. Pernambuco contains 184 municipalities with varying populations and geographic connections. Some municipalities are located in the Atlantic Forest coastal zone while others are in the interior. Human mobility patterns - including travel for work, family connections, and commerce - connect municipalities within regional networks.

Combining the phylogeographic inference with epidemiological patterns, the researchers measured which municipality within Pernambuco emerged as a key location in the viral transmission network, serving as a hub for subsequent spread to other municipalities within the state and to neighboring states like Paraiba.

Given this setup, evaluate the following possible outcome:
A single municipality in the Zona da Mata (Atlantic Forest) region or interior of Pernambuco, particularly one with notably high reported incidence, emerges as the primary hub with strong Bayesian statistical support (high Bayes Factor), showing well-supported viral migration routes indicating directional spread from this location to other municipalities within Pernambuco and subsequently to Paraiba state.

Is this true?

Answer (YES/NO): YES